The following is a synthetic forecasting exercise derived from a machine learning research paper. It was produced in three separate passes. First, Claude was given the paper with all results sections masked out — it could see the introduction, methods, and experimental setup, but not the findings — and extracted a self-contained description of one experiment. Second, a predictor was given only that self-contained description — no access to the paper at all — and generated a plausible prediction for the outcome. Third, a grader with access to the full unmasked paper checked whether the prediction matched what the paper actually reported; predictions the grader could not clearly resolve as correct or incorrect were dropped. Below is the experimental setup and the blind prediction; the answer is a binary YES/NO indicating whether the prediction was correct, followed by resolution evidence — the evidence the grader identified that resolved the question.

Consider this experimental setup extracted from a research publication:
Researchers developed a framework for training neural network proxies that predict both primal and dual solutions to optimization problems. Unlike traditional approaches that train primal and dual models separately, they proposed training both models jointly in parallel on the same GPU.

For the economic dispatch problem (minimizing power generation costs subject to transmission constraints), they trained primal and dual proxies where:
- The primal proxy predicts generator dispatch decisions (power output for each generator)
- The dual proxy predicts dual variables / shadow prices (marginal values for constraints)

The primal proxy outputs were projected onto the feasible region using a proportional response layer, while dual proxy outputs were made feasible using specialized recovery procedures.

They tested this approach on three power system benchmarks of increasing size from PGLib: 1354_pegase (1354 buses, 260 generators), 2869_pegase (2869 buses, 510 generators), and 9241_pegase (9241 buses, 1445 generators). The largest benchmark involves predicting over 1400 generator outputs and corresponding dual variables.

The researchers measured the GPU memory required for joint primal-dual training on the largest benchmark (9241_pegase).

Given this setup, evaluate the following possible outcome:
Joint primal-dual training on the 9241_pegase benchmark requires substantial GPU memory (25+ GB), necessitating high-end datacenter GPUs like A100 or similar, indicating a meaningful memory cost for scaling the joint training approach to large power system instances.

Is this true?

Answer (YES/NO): NO